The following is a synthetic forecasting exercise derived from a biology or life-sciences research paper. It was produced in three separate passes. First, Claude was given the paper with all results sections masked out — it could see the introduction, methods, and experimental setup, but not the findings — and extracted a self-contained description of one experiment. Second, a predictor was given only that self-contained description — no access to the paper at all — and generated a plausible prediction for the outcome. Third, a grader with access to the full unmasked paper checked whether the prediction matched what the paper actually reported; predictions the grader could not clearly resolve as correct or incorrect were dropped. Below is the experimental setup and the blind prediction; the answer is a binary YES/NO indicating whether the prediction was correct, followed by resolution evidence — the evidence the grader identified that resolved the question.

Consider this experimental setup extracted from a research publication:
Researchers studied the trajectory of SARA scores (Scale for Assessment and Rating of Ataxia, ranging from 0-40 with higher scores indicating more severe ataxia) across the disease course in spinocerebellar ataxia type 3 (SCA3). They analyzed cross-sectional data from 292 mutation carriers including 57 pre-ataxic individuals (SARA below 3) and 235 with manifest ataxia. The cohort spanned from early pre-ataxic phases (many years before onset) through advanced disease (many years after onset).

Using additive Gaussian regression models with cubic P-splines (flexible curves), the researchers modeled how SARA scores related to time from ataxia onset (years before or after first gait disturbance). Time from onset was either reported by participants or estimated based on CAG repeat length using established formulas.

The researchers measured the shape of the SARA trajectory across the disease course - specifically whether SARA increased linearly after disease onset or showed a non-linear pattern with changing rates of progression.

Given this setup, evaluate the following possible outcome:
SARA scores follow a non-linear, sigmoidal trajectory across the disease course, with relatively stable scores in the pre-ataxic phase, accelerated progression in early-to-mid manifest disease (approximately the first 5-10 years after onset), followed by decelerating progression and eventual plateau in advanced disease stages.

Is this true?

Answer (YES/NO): YES